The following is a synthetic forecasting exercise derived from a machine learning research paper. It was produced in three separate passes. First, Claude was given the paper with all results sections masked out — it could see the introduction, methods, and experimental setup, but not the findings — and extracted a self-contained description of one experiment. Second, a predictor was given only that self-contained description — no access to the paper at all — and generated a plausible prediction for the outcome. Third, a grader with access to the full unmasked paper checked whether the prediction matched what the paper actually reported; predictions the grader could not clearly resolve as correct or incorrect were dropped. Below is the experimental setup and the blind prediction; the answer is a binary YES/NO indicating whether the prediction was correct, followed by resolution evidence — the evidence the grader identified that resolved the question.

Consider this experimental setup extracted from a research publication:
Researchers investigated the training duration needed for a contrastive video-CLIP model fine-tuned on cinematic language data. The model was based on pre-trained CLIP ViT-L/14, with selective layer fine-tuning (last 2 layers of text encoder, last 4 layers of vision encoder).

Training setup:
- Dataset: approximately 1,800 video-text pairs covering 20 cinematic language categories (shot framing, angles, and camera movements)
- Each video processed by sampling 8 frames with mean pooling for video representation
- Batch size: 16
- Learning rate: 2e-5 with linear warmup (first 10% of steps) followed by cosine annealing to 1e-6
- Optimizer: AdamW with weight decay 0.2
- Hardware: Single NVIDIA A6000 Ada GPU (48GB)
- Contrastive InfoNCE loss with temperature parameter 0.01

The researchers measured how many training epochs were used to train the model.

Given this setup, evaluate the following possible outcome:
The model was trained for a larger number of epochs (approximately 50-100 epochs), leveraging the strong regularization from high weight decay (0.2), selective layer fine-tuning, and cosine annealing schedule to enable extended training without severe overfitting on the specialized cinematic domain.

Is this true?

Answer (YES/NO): NO